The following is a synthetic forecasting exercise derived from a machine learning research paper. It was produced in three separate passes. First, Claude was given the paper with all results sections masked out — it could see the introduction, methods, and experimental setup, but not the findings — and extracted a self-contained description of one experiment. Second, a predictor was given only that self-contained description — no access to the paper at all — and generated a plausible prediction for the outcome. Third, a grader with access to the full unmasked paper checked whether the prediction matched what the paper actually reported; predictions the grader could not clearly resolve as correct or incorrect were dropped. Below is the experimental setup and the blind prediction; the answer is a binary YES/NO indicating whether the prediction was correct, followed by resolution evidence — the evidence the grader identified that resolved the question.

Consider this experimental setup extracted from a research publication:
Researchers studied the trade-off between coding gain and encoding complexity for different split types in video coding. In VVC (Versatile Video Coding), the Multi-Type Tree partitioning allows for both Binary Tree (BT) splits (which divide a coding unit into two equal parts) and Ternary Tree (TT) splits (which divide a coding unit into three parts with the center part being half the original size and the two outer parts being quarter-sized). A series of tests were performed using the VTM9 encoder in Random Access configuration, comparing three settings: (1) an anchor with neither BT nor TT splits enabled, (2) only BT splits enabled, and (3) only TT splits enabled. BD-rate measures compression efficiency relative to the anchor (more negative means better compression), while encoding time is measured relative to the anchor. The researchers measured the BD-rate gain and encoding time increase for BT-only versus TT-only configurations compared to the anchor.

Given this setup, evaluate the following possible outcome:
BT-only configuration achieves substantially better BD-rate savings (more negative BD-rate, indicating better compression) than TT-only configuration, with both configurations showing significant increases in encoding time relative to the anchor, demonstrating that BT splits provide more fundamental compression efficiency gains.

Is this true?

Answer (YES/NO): NO